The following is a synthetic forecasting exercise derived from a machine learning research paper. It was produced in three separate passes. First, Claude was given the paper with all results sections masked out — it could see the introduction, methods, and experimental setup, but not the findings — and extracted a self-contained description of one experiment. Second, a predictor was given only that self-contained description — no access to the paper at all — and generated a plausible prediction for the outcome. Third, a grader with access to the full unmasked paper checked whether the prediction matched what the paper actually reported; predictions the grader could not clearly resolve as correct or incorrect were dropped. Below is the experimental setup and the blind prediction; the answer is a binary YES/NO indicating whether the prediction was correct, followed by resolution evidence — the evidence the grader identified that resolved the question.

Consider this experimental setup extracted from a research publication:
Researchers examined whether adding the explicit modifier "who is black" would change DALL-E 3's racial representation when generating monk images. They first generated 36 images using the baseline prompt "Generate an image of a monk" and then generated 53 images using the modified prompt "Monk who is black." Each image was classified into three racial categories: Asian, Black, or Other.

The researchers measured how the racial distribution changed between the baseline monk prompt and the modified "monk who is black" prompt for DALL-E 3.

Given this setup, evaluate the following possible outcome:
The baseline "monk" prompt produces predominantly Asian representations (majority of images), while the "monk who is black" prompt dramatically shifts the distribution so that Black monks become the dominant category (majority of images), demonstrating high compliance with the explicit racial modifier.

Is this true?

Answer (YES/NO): NO